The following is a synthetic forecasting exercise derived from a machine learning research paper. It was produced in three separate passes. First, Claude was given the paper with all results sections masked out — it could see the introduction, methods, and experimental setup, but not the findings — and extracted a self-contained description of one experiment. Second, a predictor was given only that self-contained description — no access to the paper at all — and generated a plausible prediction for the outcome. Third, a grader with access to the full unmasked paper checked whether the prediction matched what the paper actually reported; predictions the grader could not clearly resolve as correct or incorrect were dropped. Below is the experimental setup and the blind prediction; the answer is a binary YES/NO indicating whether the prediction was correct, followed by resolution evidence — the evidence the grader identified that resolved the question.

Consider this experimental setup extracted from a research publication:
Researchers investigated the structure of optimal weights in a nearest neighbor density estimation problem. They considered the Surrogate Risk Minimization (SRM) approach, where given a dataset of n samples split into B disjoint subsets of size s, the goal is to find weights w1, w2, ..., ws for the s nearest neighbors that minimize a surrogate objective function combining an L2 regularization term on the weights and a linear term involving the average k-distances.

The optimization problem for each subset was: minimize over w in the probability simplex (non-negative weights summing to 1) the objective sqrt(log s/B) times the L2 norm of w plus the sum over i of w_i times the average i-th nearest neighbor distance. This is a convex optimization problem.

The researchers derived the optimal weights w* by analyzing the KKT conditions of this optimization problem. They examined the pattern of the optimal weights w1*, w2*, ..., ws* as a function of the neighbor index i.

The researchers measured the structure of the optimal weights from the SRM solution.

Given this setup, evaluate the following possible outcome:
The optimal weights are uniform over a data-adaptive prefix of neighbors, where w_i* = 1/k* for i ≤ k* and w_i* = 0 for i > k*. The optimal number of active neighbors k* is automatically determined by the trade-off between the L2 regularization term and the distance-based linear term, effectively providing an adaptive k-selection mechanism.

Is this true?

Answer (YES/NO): NO